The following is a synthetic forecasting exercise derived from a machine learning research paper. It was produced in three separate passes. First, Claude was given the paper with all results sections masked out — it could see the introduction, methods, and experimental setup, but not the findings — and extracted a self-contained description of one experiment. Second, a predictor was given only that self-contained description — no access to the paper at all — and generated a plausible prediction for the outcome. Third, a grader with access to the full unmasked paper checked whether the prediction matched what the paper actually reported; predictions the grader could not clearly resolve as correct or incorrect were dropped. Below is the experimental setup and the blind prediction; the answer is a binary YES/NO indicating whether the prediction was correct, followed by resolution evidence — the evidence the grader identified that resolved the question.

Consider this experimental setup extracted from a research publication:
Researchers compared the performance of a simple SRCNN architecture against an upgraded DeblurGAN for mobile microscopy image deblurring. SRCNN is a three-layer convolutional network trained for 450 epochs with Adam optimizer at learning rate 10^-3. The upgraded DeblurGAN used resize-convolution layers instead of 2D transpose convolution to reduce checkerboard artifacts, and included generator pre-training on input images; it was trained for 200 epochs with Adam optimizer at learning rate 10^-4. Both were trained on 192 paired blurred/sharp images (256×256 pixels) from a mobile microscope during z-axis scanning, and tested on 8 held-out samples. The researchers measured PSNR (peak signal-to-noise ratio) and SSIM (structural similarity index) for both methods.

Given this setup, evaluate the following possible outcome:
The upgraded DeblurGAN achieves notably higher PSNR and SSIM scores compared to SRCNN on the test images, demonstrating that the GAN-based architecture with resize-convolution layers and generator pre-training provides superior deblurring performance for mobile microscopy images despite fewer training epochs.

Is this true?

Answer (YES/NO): NO